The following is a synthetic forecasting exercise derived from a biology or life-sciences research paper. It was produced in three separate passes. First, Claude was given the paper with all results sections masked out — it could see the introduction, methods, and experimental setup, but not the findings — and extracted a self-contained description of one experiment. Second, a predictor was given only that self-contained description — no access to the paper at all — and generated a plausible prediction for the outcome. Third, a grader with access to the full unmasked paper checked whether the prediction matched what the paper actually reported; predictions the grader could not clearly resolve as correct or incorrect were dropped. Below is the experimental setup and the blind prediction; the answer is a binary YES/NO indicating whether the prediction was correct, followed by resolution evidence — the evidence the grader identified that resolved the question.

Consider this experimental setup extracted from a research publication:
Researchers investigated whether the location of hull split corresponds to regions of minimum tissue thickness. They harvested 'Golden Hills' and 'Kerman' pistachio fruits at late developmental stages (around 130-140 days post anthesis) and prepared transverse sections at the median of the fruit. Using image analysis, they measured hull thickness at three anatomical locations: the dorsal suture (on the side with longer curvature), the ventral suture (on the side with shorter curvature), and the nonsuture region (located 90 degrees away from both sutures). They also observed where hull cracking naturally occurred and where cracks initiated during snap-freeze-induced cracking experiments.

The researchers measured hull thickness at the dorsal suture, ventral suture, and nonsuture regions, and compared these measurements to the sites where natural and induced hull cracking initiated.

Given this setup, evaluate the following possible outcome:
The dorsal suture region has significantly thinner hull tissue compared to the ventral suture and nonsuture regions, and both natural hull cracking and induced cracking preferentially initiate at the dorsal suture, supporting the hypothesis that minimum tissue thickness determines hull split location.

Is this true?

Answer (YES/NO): NO